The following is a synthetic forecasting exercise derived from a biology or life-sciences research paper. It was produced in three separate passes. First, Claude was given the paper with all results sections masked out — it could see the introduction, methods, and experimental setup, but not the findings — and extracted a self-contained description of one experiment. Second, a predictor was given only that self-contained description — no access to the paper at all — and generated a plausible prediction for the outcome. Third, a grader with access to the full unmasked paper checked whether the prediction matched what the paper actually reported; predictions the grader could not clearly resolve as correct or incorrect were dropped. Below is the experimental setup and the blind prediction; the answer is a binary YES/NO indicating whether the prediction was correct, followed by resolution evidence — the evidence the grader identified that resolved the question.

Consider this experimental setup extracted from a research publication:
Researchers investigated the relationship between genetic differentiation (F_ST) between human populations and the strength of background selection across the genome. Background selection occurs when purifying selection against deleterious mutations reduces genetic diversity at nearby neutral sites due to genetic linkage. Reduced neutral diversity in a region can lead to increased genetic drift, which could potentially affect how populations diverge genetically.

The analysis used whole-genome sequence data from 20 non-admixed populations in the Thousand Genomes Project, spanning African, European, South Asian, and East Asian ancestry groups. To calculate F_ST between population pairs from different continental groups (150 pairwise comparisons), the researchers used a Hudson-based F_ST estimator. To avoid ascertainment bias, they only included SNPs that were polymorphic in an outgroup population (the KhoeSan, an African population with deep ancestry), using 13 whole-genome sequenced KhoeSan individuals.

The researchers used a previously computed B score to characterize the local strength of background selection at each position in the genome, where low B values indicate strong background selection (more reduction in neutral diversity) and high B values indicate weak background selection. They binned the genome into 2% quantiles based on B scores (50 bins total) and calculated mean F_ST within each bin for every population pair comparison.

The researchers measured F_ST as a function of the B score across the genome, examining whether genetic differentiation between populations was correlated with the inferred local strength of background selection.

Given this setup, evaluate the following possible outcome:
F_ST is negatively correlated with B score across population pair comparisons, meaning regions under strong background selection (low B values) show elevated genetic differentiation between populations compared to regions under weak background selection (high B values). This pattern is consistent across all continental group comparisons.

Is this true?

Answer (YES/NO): YES